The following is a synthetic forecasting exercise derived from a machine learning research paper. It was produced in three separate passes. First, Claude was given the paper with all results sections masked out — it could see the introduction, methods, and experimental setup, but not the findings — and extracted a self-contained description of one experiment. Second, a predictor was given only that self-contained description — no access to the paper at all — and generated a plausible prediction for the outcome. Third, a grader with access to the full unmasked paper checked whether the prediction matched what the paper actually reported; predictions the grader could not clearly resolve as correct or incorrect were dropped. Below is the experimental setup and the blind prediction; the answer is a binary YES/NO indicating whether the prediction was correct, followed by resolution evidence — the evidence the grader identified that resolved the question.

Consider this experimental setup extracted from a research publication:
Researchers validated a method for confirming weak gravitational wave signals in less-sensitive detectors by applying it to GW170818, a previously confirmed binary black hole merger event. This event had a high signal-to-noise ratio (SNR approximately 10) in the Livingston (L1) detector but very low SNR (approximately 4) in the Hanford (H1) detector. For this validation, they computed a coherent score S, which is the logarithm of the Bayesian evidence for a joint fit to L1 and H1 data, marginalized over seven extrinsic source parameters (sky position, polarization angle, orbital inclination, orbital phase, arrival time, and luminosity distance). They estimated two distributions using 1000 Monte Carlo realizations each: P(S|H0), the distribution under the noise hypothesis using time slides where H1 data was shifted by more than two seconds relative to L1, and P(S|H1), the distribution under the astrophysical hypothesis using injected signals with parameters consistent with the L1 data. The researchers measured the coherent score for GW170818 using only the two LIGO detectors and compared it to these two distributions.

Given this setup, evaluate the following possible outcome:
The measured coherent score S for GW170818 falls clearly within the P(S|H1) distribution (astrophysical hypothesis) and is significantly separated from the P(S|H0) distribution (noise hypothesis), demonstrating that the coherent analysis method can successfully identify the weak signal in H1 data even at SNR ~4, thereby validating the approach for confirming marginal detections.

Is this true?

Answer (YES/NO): YES